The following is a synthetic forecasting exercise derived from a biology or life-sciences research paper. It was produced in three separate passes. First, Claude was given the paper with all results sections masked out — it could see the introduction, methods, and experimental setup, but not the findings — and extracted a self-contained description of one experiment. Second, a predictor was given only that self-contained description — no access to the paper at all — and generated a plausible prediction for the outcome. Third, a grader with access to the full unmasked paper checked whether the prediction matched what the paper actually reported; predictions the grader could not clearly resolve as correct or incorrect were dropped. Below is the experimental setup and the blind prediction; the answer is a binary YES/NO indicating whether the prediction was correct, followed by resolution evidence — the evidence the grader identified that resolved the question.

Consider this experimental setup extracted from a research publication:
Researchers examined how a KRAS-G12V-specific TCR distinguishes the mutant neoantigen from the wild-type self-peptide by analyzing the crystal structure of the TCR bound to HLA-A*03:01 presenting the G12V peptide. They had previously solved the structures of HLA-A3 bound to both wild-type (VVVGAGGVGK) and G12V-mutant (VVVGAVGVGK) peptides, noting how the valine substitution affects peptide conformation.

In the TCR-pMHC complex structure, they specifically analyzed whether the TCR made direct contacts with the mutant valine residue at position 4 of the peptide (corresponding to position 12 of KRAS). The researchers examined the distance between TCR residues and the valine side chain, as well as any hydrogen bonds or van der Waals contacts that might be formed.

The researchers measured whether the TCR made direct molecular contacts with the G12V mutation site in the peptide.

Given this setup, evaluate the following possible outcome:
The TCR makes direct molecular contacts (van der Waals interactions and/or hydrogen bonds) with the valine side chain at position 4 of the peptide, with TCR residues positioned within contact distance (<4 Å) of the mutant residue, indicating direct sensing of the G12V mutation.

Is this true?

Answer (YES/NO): YES